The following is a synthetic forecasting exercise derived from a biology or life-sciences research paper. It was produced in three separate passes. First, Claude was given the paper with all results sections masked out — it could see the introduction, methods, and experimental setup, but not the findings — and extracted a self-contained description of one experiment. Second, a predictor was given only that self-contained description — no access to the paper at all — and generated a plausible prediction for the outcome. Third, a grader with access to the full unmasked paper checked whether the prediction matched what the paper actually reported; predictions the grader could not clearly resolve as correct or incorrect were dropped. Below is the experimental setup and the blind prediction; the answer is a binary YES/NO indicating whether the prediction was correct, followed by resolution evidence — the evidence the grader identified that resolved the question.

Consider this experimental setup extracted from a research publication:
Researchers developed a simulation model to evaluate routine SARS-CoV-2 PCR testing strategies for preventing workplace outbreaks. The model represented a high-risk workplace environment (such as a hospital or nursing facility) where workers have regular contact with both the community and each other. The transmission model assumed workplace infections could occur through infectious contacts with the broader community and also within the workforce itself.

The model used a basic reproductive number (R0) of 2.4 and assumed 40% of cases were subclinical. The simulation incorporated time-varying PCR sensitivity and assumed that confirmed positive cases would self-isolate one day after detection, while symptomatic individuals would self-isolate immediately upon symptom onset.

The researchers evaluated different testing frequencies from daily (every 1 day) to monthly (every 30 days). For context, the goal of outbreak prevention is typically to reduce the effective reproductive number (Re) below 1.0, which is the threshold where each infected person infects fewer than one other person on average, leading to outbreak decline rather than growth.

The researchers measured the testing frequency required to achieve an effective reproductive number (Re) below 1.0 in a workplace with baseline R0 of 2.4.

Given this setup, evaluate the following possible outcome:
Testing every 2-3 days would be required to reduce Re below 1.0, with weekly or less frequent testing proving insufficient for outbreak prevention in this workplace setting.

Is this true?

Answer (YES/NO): NO